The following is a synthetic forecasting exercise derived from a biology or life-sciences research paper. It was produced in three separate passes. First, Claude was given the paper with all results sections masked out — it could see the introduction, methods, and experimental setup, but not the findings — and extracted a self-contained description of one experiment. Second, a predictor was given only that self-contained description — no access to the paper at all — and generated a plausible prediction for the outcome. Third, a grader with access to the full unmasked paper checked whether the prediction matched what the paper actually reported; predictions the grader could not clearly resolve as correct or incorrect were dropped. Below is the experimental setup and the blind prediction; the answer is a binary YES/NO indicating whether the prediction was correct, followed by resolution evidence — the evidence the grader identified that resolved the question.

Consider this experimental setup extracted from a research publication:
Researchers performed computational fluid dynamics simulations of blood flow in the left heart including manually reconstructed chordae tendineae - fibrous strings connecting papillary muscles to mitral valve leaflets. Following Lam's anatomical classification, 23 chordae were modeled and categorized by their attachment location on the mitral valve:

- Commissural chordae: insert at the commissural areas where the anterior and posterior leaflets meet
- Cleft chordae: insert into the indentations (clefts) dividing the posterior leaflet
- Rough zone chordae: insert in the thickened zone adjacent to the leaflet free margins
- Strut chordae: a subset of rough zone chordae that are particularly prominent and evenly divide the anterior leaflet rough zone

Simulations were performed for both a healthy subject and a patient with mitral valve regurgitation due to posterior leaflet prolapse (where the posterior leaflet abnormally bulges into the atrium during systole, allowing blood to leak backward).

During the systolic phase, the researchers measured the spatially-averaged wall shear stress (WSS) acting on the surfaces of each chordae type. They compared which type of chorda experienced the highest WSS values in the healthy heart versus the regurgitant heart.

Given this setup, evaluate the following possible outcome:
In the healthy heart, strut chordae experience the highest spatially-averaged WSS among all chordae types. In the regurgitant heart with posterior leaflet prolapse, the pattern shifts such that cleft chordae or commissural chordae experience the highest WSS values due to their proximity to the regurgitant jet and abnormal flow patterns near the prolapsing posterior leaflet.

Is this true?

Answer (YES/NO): NO